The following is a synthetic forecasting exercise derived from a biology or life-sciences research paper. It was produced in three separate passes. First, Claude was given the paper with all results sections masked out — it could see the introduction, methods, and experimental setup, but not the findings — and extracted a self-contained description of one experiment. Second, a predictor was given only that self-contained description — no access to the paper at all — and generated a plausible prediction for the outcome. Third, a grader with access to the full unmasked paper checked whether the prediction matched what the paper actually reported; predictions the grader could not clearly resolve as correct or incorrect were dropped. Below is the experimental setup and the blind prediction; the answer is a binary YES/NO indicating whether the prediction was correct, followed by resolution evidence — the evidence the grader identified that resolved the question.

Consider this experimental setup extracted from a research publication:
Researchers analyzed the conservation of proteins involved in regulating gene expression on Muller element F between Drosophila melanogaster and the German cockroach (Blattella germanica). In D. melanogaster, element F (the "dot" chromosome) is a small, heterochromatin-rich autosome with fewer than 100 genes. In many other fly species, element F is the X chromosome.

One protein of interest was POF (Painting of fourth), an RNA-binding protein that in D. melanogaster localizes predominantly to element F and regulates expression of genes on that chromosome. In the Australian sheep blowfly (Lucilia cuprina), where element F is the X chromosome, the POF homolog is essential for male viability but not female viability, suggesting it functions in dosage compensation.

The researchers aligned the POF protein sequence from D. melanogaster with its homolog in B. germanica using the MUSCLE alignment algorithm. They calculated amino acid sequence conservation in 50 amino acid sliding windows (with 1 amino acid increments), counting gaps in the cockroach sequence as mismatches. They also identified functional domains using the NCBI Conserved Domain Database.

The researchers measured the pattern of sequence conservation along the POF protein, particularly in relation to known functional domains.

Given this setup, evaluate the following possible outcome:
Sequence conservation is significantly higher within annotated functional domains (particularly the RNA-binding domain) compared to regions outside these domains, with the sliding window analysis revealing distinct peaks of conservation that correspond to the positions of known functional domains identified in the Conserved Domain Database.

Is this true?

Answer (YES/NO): YES